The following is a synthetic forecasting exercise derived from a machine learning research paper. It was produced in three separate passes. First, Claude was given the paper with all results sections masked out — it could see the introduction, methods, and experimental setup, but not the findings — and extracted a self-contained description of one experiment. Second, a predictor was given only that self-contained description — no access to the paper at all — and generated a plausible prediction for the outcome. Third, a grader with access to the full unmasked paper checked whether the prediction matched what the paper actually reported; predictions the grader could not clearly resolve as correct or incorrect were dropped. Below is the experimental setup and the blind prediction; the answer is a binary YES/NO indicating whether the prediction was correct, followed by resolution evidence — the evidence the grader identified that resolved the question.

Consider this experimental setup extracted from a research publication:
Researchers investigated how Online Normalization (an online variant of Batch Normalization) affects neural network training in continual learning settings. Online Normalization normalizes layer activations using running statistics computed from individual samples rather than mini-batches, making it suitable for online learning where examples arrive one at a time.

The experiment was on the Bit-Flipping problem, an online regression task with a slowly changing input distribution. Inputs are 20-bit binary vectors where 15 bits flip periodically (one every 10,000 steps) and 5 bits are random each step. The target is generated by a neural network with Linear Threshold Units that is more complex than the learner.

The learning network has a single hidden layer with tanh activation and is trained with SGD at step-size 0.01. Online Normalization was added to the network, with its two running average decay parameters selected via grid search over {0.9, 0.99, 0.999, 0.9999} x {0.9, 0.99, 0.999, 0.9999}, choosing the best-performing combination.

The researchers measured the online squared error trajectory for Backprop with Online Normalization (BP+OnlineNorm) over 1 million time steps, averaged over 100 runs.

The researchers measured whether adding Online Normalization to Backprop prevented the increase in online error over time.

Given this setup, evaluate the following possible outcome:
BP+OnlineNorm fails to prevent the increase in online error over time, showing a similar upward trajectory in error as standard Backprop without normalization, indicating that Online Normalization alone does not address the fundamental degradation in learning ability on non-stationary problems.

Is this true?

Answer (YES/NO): NO